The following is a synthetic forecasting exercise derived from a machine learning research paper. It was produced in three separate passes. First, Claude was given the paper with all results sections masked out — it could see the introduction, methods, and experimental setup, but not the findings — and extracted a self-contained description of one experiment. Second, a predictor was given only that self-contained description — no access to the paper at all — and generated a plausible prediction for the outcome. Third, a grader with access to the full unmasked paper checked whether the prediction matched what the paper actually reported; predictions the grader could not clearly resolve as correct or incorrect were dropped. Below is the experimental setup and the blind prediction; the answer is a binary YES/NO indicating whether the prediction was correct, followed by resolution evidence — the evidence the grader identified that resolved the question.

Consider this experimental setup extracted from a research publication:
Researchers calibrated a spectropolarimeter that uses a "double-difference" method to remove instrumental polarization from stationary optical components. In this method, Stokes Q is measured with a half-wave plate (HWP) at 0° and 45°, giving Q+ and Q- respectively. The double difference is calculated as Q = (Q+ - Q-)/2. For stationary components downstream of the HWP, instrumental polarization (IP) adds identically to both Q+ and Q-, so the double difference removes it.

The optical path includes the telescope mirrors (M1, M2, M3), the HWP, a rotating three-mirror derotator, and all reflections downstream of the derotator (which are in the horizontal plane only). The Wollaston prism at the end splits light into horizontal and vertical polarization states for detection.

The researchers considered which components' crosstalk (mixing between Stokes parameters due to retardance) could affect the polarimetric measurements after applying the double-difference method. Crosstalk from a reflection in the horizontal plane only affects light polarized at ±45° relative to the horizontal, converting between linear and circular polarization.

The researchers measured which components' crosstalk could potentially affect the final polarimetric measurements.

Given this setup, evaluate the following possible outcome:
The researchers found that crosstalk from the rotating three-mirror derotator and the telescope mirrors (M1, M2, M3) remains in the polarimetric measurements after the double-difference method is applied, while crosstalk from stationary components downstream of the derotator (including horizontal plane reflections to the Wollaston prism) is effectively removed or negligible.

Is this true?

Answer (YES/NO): YES